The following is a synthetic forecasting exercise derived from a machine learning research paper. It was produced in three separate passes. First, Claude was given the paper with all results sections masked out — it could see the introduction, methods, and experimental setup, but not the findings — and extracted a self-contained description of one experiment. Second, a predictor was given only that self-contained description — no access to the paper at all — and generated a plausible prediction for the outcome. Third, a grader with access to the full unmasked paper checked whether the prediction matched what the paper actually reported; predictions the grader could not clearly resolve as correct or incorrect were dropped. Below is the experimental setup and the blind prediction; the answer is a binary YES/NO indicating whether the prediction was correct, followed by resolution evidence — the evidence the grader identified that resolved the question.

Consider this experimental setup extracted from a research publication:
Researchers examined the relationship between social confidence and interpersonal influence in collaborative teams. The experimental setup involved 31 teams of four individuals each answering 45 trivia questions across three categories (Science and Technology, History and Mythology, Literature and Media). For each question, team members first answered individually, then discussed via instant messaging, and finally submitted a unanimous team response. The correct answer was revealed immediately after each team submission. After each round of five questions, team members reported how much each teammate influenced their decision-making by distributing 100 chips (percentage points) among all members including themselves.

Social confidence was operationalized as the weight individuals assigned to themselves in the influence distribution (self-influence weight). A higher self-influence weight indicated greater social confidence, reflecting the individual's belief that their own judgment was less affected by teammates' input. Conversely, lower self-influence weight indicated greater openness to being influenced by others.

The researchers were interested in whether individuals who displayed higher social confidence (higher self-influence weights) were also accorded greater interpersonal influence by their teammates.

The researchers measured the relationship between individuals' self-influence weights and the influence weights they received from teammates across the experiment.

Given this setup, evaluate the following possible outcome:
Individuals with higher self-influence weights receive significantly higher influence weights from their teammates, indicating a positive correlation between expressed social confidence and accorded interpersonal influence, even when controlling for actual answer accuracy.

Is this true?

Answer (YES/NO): YES